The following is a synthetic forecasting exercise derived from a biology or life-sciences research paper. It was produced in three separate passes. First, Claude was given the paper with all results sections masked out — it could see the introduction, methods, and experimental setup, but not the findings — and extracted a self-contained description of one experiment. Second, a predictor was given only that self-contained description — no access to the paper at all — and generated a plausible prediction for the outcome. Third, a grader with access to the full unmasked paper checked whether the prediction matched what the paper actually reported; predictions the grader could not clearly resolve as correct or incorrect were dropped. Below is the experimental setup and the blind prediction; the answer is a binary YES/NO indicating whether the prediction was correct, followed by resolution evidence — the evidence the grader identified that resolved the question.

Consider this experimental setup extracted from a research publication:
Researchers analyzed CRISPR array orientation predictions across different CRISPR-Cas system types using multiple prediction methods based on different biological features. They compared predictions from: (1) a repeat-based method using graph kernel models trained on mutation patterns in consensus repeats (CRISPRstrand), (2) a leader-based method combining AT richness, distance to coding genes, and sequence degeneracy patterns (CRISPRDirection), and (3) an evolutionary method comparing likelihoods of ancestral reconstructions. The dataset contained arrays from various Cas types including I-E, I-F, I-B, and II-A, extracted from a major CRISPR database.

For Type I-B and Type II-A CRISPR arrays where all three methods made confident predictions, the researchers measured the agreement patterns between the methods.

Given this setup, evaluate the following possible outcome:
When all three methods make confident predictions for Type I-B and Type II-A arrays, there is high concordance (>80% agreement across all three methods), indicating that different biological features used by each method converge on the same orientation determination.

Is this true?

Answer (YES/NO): NO